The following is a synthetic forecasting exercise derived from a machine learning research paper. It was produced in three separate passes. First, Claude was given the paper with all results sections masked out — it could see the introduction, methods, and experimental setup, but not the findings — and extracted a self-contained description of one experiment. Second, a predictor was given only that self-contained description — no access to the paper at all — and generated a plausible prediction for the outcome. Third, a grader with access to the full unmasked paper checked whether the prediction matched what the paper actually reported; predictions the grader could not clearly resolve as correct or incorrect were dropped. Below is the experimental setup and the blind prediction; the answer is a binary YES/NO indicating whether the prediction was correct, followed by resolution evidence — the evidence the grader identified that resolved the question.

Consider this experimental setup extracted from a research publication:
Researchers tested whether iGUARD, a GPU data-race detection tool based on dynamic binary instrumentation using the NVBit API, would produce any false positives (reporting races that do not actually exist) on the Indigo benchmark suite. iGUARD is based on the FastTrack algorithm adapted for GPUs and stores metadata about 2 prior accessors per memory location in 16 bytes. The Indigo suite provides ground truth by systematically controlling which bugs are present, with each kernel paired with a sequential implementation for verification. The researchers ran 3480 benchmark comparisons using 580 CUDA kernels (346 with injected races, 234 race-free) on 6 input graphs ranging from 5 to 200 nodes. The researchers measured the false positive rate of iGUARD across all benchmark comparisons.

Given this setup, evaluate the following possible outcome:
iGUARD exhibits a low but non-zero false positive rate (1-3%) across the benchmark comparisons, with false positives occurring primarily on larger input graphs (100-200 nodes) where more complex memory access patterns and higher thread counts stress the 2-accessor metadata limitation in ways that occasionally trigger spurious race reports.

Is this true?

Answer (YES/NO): NO